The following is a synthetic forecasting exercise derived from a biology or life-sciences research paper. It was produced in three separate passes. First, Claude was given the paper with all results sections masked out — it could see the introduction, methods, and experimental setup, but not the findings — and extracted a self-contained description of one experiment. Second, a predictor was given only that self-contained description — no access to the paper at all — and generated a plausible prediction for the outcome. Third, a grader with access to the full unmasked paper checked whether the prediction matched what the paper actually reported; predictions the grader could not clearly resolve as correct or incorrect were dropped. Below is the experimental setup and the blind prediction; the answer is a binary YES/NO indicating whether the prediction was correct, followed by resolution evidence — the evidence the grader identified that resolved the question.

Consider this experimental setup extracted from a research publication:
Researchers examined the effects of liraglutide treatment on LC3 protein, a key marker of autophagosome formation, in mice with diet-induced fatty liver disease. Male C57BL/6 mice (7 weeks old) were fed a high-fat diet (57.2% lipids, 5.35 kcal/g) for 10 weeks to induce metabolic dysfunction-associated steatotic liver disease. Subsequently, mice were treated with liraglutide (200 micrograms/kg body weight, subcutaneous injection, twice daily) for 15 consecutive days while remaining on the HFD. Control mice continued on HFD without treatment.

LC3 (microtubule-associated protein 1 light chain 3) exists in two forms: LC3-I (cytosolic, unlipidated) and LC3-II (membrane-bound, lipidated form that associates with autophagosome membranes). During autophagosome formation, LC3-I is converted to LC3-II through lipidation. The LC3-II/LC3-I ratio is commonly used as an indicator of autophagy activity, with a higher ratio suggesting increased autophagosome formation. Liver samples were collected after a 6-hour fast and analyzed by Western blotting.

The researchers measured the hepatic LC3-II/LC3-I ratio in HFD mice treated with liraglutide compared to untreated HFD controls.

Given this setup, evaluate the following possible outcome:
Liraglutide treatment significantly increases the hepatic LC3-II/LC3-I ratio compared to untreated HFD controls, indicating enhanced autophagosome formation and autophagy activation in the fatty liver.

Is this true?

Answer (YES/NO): NO